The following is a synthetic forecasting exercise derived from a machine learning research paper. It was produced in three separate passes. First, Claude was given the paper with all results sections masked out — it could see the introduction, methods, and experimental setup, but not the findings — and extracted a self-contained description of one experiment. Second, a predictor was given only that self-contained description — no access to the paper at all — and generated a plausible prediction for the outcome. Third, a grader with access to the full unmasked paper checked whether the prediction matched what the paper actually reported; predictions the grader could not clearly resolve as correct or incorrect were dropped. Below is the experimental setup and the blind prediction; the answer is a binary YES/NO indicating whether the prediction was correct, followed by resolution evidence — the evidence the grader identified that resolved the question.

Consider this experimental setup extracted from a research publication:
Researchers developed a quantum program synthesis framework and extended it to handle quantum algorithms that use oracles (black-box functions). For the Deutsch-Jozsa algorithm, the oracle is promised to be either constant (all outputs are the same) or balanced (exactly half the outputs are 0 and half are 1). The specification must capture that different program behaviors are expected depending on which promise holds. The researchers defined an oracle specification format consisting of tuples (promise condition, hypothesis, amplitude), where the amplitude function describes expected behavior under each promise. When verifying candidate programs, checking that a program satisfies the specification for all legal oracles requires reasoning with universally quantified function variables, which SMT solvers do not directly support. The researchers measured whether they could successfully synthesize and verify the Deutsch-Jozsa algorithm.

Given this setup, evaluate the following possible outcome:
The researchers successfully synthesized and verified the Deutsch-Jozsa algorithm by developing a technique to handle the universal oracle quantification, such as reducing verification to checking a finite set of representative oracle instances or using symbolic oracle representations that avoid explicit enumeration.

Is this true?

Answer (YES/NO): YES